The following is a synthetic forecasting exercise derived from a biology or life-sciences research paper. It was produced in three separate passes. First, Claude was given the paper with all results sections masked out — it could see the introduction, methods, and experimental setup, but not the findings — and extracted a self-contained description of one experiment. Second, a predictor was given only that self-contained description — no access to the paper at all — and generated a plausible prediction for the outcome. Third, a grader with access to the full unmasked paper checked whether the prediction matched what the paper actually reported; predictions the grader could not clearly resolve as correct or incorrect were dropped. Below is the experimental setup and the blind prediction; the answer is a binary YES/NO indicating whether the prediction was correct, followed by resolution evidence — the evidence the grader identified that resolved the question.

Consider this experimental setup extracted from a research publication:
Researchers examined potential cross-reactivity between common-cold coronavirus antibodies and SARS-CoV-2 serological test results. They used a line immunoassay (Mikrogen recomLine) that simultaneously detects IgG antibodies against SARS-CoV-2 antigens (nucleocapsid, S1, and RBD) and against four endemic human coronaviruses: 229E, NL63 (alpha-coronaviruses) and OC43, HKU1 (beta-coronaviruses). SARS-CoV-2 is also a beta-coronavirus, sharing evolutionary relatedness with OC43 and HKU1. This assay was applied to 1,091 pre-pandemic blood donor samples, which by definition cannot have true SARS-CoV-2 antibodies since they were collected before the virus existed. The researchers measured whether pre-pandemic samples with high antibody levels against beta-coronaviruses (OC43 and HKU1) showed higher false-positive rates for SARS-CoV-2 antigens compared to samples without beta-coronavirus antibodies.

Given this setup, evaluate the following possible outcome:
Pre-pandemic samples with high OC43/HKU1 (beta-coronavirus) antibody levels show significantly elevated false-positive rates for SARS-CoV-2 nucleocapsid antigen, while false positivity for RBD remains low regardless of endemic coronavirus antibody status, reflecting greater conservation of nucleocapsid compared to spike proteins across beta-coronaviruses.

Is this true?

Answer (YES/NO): NO